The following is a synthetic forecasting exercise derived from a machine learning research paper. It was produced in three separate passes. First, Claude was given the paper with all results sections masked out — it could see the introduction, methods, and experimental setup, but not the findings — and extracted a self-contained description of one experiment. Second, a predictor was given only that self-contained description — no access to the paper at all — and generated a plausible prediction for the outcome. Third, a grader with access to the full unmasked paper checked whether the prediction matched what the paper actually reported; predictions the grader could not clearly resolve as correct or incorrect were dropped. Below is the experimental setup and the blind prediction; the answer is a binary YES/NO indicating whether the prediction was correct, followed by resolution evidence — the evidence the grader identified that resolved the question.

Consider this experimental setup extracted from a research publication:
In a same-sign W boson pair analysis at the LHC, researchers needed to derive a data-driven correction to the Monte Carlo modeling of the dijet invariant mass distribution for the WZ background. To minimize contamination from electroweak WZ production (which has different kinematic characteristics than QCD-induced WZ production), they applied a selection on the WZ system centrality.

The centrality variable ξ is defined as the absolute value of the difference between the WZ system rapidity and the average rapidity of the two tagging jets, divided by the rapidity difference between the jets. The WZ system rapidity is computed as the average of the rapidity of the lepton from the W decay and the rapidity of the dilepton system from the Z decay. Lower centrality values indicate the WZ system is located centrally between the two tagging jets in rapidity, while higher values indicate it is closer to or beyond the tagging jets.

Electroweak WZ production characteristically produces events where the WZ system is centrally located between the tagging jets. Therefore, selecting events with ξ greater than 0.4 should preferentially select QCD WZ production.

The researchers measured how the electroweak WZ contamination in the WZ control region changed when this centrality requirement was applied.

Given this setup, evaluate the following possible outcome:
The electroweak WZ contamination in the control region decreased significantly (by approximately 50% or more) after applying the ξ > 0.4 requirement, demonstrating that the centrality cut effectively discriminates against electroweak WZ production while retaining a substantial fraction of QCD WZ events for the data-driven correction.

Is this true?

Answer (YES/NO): YES